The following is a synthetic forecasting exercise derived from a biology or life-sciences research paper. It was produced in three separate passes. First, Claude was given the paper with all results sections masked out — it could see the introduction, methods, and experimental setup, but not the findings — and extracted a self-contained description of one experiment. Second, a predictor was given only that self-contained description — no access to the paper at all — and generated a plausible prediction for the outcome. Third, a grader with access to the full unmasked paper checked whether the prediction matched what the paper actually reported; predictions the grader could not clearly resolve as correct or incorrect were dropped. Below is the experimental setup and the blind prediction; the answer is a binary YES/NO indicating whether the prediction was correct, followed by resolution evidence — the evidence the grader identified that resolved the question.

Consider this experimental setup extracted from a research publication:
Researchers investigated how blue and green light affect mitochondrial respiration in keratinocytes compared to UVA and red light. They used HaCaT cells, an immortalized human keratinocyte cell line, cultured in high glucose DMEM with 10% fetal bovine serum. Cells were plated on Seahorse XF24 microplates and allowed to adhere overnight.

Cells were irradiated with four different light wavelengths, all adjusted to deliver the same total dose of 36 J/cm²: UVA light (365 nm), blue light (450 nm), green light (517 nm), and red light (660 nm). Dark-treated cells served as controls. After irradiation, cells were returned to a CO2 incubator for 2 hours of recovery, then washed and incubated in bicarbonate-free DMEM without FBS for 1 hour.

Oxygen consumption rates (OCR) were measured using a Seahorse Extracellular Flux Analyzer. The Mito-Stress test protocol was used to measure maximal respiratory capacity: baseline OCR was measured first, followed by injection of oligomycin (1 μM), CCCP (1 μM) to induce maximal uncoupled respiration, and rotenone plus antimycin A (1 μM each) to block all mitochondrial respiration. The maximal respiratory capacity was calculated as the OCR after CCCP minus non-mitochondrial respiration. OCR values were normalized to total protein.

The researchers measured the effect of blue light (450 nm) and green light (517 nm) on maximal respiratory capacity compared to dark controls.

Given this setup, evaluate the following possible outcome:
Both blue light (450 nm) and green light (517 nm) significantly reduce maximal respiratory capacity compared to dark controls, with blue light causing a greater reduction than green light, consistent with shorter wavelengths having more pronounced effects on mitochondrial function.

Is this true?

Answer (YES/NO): NO